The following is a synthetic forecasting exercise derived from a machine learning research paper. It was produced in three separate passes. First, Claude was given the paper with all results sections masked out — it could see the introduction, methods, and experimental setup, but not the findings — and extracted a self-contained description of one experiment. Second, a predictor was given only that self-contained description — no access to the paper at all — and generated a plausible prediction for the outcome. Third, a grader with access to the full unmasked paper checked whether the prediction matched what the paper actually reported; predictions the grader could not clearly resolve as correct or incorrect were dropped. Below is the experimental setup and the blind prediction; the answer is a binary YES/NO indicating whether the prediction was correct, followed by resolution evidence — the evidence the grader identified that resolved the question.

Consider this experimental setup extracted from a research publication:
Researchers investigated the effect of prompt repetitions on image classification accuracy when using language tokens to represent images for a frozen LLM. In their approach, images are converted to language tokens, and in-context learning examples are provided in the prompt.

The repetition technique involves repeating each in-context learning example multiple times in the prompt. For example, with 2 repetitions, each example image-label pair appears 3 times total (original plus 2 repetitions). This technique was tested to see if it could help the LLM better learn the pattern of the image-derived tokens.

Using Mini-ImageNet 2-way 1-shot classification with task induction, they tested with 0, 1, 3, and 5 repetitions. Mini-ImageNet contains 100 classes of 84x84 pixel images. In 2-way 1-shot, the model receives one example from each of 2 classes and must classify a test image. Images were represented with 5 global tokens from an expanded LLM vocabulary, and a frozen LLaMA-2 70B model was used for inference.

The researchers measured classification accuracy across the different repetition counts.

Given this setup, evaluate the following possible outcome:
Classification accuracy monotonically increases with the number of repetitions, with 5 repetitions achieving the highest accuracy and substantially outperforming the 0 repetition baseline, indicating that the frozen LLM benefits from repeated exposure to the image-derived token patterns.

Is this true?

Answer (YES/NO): NO